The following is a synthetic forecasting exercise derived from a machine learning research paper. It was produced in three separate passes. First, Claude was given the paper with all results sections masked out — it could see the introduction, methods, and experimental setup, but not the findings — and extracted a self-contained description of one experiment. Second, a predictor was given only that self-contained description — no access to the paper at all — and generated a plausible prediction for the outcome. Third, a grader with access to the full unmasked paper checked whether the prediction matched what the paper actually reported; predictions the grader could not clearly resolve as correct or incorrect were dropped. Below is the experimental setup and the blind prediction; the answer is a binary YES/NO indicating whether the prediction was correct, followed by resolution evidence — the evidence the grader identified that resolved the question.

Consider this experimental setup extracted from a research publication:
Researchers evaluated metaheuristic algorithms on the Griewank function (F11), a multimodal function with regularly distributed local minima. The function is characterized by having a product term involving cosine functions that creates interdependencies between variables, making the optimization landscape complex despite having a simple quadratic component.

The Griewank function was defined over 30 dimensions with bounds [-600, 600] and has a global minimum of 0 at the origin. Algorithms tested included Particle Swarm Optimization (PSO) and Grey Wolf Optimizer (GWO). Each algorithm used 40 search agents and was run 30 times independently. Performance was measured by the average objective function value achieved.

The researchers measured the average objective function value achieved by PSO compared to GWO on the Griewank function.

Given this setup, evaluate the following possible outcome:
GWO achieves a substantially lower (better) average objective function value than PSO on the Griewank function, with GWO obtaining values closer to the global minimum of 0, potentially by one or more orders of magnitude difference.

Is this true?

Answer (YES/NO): NO